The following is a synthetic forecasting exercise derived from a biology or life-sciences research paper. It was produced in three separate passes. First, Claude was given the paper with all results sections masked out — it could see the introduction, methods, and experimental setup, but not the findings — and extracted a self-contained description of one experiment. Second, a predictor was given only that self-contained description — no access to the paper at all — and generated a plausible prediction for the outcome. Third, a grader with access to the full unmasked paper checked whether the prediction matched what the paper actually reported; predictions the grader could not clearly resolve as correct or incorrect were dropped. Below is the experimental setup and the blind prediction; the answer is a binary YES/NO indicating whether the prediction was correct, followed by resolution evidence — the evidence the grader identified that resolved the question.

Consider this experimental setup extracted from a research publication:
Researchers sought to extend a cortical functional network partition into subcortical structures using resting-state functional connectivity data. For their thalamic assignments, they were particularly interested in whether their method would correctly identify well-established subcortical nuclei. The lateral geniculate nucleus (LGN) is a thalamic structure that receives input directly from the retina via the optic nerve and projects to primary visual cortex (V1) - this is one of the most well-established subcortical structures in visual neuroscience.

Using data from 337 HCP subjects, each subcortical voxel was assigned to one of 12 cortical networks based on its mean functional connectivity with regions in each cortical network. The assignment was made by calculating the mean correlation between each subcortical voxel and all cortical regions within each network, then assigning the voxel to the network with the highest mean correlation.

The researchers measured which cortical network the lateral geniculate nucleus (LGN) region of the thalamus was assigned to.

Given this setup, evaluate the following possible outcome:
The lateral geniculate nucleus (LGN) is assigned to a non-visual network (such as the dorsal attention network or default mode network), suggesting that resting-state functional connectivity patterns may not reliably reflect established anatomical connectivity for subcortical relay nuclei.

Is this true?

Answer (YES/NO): NO